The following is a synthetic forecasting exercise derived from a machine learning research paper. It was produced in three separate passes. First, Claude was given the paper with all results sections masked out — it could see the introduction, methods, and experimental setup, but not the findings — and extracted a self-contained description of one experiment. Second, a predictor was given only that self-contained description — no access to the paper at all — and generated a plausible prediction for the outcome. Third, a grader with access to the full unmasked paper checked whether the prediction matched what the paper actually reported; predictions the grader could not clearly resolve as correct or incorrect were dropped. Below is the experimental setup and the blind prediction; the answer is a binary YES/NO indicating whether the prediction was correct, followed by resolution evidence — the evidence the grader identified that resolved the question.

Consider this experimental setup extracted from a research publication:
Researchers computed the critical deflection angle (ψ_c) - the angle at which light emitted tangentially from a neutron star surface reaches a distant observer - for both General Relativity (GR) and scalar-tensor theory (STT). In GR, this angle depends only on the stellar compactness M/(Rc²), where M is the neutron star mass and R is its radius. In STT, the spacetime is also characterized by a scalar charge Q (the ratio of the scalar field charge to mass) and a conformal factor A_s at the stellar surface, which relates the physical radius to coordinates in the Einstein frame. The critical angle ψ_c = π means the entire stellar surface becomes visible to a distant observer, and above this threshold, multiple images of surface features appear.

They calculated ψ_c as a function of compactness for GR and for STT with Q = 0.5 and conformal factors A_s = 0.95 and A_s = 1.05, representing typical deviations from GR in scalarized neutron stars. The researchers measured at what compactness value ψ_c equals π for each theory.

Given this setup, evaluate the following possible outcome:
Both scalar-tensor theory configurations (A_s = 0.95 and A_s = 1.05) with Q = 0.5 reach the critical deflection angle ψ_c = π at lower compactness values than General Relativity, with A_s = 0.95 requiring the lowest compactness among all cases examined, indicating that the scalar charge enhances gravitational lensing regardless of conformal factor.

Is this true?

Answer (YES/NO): NO